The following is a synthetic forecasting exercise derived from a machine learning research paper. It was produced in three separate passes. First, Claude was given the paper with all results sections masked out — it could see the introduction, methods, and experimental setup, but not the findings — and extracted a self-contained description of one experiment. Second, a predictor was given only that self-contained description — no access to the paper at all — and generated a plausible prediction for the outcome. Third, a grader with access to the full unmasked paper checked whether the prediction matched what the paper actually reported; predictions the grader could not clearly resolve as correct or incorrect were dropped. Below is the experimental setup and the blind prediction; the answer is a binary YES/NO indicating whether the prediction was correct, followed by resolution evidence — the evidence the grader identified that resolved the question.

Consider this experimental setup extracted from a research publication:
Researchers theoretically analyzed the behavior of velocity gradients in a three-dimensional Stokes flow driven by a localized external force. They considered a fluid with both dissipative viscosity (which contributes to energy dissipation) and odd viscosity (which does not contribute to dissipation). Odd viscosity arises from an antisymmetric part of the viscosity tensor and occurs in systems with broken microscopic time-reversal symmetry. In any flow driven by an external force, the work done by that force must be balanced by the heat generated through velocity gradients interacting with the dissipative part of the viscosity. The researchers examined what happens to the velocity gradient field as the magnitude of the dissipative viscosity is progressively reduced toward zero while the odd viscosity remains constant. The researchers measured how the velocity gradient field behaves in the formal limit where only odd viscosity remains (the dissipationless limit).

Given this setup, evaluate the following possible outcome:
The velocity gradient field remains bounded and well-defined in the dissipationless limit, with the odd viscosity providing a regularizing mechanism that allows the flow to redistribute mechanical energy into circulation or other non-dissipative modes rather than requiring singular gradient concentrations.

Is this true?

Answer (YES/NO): NO